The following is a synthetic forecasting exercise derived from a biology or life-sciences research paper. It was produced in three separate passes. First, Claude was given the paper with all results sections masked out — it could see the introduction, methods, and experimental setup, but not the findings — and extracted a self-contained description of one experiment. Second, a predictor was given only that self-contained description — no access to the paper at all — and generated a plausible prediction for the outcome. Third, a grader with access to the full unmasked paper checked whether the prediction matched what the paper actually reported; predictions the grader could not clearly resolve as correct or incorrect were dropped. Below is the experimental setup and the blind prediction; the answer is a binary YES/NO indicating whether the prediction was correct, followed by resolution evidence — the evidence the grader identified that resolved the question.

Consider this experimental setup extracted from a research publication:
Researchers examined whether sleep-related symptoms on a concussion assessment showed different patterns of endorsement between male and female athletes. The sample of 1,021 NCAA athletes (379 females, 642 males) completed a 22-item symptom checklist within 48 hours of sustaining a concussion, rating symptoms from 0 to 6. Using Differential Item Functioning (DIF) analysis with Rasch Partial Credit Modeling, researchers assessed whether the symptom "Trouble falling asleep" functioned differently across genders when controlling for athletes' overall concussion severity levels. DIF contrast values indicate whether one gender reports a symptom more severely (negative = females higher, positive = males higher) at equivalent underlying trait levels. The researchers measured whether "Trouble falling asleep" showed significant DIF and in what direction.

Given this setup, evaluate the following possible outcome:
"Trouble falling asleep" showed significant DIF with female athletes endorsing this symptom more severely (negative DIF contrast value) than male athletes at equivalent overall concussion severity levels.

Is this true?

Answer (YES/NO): NO